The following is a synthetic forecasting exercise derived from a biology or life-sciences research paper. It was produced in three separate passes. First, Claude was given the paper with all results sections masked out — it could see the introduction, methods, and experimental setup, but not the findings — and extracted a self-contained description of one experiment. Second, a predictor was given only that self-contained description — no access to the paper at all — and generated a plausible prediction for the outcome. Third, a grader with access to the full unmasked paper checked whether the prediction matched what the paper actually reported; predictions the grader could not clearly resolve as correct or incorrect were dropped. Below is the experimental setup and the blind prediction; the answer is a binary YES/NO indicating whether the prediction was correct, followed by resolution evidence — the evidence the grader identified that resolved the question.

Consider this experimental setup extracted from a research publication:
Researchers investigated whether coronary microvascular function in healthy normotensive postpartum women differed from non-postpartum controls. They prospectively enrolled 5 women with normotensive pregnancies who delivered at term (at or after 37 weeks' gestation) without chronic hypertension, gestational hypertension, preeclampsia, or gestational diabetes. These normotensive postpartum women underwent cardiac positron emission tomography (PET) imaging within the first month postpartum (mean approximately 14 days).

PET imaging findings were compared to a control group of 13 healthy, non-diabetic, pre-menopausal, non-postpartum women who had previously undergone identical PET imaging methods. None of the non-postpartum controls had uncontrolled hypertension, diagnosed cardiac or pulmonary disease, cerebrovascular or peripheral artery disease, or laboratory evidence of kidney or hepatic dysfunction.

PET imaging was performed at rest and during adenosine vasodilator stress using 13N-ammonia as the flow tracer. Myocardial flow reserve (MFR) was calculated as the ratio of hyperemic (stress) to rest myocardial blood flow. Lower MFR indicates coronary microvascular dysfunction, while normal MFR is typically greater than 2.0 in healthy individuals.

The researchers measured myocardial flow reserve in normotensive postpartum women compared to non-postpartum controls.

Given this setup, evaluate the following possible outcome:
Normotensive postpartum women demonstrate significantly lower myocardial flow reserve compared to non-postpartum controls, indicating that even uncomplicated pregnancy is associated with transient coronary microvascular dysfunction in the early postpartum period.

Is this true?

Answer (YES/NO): NO